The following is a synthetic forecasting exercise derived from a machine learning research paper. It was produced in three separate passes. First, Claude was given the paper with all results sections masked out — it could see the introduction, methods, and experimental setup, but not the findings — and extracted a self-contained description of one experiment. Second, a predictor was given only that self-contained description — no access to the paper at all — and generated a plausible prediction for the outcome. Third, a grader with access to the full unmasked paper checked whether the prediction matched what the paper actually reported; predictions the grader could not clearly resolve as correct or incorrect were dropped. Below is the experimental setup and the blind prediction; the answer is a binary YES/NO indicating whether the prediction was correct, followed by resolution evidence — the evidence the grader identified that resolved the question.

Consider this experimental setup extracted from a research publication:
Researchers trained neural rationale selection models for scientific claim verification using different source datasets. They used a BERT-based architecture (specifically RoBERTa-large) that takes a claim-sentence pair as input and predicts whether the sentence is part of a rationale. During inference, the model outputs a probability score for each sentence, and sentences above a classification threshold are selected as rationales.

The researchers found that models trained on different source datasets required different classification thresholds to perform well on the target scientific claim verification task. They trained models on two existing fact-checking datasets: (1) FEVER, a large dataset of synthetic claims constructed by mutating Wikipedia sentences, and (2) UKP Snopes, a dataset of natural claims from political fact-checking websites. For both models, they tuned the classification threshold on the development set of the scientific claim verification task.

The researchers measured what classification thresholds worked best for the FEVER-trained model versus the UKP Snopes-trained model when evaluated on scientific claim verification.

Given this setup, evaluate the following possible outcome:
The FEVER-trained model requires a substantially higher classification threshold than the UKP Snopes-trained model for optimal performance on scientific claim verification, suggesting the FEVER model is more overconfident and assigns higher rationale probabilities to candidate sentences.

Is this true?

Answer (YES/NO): NO